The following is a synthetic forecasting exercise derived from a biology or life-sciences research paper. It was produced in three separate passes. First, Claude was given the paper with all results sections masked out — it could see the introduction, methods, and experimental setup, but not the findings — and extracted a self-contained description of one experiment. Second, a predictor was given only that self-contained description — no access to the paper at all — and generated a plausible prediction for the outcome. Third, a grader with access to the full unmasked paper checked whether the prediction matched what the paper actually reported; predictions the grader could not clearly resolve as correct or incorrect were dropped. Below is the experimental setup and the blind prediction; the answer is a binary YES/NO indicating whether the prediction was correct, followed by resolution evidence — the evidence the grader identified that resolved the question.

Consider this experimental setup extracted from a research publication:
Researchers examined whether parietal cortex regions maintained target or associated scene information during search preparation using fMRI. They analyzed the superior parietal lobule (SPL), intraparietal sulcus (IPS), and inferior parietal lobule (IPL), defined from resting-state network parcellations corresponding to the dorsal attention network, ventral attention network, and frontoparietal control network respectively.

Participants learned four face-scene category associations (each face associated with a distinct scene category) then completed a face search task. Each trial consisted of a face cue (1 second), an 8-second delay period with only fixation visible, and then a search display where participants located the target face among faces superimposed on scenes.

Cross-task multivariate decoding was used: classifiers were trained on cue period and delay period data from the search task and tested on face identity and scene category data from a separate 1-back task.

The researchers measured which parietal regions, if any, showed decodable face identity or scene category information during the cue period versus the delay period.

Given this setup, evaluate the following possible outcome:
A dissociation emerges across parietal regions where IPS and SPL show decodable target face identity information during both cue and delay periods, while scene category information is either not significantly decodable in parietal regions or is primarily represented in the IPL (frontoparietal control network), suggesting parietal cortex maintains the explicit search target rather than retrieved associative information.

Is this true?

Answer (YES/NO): NO